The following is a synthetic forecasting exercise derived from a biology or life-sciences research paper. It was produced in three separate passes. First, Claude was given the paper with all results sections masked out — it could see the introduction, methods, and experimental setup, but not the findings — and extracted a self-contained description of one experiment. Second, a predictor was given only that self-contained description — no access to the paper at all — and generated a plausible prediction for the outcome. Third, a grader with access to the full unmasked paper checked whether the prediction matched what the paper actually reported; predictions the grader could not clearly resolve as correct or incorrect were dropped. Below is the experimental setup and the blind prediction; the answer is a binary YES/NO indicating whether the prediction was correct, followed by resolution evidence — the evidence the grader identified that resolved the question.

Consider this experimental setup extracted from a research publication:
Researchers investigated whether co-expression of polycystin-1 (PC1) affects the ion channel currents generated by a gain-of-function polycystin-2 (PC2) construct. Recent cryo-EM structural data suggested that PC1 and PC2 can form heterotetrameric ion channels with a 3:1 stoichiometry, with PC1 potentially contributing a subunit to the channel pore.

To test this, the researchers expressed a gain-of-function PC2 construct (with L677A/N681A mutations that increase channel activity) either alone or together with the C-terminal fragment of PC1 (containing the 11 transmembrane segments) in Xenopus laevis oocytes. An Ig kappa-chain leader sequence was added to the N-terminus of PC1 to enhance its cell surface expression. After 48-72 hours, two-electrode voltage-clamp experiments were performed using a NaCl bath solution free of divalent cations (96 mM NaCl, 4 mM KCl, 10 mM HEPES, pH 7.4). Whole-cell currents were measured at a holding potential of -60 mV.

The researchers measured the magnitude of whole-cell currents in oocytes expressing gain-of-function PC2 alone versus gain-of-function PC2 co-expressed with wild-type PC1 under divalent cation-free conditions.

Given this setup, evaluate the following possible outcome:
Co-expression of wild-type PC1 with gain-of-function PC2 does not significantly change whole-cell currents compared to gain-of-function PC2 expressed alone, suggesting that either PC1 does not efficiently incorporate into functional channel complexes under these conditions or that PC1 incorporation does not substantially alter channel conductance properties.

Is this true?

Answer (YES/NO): NO